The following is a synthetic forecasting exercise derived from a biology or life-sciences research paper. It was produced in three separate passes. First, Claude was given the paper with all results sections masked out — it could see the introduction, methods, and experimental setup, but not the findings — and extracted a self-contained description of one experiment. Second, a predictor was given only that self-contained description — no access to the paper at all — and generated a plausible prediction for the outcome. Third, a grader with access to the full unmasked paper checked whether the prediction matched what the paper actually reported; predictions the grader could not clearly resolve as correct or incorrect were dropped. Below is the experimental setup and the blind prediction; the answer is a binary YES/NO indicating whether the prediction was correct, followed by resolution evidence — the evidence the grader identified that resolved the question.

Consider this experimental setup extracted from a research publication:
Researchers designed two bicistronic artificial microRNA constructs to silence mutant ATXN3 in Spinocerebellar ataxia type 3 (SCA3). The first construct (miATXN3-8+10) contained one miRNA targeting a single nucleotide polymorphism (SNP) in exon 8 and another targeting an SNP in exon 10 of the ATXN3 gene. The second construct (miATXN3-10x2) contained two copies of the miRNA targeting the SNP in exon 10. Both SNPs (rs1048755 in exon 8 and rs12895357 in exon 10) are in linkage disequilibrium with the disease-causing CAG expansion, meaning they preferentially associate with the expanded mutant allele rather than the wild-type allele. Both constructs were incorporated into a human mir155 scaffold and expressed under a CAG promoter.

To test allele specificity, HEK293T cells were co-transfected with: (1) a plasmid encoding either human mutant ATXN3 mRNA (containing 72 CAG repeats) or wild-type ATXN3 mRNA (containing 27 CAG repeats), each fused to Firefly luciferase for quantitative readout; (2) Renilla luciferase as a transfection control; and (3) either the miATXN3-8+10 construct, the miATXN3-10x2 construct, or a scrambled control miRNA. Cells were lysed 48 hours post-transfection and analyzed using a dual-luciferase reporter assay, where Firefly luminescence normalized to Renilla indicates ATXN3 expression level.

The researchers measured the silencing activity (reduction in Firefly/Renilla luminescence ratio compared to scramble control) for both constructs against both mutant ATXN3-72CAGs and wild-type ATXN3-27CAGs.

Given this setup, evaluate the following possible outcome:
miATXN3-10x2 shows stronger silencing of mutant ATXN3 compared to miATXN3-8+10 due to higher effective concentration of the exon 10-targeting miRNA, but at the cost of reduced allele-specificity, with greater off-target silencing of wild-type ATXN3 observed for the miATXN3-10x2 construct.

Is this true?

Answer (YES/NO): NO